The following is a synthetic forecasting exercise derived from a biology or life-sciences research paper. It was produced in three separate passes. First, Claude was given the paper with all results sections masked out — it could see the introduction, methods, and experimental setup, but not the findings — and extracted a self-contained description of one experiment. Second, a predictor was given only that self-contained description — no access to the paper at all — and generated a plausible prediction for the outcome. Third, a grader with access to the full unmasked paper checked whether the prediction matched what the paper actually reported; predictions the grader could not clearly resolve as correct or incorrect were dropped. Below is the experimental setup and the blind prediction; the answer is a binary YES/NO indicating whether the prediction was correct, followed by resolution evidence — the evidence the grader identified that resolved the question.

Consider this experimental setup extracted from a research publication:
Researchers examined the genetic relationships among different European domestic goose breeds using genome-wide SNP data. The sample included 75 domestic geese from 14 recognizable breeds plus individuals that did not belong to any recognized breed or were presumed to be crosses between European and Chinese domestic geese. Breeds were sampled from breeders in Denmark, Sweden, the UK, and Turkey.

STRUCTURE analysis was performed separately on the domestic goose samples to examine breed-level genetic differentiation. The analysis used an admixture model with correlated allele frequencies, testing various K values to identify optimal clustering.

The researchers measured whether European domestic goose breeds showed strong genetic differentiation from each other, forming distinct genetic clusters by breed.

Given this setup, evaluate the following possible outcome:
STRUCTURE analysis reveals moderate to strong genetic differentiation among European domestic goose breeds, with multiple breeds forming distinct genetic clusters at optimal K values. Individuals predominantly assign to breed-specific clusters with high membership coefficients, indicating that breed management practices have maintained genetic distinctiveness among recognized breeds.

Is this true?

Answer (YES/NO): NO